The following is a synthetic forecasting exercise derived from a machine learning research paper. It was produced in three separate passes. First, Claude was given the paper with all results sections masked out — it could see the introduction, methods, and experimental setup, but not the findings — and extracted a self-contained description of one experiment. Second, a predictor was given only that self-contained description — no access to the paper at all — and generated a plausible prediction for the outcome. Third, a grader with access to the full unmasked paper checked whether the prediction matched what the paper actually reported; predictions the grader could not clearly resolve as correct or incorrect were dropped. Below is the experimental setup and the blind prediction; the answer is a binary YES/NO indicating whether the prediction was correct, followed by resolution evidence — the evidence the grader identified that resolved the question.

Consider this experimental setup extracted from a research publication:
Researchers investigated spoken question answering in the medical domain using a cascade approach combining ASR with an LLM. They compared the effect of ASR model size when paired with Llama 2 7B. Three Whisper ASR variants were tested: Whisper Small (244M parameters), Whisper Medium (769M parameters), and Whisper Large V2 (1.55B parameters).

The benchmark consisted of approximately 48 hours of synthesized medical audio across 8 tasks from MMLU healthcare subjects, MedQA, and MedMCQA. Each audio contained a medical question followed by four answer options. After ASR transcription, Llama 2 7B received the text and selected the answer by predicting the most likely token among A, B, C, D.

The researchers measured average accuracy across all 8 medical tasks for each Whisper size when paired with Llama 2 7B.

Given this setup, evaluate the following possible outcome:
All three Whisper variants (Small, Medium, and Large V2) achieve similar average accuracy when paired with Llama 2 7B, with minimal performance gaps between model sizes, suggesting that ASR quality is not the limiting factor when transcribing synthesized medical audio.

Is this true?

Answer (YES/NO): NO